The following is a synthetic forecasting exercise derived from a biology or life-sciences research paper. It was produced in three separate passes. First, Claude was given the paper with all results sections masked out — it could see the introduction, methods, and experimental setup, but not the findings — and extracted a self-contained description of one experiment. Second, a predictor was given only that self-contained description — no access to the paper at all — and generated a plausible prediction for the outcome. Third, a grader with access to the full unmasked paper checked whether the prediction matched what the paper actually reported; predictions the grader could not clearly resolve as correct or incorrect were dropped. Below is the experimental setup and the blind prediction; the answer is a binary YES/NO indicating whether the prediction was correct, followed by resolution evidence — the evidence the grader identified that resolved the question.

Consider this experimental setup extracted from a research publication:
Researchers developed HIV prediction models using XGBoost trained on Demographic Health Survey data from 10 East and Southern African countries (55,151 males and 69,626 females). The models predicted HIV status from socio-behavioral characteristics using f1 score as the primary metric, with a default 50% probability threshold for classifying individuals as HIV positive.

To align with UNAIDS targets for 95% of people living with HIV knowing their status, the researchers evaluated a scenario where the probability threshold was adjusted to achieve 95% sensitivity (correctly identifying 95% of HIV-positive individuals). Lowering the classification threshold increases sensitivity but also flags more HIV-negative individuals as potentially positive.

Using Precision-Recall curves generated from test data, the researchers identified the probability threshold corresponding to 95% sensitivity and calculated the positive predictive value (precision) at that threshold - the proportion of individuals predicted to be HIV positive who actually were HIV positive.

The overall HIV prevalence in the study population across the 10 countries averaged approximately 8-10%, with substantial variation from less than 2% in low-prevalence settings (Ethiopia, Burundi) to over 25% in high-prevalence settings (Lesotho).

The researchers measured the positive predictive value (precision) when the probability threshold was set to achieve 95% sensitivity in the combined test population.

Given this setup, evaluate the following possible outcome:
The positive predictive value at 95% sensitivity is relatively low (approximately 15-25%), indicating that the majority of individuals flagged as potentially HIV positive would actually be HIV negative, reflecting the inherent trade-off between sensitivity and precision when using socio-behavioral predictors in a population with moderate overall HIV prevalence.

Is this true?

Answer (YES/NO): YES